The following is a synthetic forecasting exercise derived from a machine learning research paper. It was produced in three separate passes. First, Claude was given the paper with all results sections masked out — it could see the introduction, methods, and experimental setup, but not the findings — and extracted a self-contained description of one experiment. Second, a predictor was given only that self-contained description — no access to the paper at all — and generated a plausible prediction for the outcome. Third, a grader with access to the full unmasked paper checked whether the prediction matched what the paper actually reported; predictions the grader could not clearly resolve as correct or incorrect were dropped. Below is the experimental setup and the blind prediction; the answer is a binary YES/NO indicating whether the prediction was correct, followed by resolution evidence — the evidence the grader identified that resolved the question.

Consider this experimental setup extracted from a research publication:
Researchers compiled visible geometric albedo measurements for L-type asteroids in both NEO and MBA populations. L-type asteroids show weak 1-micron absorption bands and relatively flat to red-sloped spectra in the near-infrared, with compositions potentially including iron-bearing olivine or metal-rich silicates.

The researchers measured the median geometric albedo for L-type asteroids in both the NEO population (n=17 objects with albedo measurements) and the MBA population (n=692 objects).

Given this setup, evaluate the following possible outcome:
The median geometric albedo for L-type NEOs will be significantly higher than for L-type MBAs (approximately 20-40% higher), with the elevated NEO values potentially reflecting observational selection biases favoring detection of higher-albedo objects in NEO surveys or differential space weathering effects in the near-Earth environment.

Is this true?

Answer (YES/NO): NO